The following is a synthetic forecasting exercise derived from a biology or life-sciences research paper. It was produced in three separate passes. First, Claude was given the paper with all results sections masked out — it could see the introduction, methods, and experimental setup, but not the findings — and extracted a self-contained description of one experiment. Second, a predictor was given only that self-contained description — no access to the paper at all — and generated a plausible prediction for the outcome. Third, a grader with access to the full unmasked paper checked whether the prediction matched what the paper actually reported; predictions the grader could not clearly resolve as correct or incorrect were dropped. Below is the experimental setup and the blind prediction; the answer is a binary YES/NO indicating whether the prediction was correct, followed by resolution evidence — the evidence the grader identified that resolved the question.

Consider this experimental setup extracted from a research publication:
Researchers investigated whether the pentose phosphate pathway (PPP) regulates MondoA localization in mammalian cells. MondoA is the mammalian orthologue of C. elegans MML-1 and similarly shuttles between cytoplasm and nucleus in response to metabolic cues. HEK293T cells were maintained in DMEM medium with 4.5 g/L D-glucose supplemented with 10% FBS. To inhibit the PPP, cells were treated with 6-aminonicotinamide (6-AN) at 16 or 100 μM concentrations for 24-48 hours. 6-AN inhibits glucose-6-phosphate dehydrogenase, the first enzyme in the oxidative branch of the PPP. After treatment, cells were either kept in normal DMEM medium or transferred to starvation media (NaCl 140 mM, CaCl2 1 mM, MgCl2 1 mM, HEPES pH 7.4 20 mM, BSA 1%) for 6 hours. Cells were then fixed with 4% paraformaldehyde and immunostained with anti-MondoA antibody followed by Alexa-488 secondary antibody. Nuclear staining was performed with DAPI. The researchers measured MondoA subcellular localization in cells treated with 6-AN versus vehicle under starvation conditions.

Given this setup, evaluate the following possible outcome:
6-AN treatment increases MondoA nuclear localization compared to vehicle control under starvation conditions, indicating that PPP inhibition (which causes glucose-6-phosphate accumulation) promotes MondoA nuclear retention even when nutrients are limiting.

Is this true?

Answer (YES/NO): NO